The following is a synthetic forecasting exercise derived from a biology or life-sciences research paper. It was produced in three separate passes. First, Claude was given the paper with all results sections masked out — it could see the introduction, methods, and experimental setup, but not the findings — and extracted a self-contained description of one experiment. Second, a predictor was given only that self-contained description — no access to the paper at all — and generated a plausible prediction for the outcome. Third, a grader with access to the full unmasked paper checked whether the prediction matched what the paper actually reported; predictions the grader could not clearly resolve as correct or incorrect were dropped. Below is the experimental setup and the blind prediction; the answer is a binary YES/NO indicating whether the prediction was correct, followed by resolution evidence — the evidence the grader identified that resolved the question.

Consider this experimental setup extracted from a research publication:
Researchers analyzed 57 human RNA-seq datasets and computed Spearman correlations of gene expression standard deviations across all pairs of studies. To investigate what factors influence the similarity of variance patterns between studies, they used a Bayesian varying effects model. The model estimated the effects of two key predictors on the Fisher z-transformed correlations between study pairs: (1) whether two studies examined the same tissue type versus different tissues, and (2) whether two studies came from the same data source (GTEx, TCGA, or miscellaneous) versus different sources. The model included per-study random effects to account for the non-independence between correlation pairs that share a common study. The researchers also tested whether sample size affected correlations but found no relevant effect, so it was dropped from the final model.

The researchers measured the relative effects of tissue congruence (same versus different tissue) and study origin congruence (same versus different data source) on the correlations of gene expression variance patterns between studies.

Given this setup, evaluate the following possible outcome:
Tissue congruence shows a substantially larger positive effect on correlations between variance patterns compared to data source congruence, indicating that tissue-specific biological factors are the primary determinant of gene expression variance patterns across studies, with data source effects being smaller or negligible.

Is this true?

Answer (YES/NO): NO